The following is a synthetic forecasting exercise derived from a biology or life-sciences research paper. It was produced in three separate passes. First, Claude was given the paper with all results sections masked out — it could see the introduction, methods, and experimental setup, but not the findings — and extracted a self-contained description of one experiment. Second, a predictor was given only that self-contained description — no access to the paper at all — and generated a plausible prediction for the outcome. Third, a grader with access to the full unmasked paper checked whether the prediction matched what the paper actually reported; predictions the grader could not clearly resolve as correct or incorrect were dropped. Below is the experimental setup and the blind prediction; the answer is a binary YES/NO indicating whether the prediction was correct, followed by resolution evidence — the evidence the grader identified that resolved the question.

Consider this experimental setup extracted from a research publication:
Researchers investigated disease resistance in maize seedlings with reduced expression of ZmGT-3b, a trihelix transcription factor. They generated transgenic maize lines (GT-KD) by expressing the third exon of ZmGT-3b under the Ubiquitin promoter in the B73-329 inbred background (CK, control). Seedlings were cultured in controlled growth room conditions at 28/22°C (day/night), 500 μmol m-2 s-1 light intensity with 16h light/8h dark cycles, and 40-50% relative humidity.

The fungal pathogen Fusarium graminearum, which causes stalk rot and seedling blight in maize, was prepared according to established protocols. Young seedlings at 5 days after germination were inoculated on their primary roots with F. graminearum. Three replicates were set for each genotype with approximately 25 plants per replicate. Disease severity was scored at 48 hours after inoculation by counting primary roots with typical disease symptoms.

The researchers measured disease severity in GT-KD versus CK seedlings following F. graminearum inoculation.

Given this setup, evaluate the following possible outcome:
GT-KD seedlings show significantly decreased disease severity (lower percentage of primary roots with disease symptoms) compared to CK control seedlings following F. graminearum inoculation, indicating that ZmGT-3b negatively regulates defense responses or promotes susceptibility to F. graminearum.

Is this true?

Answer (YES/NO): YES